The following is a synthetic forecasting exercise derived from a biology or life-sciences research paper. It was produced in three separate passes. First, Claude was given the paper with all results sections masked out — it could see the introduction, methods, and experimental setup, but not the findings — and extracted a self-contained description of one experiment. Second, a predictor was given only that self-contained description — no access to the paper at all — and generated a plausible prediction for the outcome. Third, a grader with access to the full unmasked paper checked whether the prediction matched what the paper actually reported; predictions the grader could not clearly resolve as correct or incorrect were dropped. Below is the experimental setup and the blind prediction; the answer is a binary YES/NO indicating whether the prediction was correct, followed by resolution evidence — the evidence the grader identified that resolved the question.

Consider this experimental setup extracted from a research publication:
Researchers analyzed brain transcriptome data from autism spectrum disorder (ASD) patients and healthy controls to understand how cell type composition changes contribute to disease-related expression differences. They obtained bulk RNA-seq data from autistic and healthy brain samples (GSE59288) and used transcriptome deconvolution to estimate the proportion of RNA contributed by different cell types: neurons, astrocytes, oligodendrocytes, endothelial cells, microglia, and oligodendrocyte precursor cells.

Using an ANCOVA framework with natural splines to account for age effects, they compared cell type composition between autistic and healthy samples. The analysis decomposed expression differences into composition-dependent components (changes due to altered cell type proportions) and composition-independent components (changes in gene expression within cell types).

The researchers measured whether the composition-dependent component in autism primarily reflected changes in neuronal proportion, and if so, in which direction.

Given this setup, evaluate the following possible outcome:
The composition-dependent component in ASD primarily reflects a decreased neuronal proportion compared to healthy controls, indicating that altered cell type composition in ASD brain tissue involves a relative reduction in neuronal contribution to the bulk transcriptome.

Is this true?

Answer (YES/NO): YES